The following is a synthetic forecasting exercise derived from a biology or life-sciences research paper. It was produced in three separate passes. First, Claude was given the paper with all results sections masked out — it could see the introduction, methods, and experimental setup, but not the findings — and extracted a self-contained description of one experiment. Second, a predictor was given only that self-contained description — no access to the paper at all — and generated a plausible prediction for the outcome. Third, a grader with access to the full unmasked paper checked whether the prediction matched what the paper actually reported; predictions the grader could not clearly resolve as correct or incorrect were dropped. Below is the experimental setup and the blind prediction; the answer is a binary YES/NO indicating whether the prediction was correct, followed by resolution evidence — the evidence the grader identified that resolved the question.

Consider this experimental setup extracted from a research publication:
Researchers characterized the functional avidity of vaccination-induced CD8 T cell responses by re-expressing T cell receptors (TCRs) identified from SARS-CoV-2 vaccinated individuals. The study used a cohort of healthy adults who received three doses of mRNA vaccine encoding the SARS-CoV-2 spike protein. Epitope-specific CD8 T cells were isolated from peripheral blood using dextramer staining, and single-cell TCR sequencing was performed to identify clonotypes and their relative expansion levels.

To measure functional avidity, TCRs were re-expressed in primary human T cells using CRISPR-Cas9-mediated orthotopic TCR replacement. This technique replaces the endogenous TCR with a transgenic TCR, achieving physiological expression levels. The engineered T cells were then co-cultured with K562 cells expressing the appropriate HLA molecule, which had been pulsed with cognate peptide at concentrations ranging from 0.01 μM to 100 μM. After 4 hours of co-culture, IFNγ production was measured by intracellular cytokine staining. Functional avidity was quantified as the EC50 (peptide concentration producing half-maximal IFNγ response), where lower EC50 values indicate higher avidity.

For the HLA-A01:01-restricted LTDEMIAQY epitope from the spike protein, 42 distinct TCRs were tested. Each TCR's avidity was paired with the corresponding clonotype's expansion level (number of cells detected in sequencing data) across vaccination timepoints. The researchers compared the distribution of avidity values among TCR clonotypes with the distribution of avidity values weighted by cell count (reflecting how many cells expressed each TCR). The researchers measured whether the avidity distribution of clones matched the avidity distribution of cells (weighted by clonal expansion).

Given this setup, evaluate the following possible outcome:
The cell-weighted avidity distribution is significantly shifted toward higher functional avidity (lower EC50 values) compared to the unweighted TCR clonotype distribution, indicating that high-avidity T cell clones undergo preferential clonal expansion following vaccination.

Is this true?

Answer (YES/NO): NO